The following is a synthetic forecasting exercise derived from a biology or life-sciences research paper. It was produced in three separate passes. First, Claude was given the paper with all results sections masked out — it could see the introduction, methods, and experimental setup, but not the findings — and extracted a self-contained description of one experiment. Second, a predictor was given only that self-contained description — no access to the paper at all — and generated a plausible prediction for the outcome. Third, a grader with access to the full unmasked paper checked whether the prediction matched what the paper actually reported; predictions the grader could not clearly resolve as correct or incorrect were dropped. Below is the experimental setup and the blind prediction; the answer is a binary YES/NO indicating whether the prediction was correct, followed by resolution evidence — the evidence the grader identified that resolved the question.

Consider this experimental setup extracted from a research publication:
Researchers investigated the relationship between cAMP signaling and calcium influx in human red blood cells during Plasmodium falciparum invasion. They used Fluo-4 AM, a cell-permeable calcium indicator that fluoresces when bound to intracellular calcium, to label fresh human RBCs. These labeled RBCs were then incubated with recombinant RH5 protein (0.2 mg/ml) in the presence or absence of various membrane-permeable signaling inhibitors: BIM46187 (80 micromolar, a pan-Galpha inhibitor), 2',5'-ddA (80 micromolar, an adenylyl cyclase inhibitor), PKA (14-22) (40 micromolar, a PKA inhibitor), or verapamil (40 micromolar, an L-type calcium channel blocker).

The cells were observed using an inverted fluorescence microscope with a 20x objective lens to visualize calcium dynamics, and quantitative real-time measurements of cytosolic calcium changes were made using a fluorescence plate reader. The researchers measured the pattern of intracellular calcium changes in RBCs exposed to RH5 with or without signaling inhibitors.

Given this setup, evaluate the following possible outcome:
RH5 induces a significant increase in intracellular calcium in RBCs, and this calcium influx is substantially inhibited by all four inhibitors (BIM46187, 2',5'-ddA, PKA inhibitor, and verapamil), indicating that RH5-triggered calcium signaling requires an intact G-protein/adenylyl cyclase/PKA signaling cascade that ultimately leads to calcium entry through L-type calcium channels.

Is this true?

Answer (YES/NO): YES